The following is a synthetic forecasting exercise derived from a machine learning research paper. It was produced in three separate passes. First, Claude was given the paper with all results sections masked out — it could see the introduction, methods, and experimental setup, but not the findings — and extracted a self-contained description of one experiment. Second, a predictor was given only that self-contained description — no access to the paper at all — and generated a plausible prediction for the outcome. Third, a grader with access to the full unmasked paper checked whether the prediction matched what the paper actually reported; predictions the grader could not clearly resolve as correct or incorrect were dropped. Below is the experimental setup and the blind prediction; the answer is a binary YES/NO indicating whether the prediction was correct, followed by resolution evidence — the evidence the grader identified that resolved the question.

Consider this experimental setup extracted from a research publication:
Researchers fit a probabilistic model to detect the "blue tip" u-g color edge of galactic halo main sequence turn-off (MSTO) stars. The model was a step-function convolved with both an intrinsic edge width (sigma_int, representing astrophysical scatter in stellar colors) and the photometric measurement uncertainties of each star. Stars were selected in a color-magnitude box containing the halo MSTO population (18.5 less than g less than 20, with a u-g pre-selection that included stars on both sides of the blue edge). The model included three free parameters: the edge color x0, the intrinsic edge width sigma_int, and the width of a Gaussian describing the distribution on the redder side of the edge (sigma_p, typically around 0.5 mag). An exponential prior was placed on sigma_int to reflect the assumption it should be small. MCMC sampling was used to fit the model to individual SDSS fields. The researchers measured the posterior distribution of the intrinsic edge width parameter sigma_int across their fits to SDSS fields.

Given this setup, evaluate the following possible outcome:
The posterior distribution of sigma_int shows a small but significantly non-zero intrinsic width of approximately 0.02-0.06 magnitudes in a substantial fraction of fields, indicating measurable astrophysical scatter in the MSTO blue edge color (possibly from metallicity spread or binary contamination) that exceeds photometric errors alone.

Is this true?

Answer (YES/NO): NO